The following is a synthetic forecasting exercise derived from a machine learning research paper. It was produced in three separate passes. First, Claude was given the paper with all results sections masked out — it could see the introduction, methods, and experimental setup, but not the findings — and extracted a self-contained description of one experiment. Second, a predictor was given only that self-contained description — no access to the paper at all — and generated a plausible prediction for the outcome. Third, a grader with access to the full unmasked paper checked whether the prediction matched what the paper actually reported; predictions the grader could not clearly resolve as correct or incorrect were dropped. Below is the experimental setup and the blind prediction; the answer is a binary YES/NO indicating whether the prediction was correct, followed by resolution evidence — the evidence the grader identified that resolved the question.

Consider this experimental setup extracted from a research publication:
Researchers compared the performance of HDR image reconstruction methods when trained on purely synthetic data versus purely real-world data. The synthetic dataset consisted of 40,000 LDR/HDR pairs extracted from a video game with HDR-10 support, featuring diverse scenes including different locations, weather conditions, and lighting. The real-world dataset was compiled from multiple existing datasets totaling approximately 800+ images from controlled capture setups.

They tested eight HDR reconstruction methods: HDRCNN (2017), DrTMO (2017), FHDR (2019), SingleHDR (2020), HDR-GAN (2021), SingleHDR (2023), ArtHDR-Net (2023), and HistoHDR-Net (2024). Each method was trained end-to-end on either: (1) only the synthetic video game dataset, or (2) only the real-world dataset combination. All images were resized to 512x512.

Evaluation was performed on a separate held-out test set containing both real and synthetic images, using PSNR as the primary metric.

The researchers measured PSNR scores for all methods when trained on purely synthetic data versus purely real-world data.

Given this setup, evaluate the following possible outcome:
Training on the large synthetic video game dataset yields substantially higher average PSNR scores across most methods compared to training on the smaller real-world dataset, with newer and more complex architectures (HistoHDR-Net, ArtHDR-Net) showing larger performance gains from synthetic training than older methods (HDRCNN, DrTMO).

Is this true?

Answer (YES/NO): YES